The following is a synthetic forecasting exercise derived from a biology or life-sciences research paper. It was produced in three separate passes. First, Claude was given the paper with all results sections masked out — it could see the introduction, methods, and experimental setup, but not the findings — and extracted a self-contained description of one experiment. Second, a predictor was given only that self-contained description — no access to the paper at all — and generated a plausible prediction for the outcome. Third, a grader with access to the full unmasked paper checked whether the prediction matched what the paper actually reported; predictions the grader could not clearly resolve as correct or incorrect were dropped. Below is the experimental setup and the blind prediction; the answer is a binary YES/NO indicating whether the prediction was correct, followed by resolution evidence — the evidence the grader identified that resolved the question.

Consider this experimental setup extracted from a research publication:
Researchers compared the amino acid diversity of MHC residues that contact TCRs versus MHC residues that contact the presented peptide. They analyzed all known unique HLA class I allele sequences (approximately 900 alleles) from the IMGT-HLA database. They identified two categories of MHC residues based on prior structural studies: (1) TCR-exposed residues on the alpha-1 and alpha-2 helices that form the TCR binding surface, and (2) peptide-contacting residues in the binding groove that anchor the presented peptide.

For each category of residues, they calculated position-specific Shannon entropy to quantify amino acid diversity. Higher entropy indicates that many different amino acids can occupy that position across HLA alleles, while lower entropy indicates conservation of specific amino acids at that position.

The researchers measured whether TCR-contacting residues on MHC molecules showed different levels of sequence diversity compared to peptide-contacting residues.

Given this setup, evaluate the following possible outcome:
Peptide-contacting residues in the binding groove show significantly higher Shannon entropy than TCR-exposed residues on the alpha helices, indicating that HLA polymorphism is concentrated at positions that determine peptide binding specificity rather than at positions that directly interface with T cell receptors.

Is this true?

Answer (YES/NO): YES